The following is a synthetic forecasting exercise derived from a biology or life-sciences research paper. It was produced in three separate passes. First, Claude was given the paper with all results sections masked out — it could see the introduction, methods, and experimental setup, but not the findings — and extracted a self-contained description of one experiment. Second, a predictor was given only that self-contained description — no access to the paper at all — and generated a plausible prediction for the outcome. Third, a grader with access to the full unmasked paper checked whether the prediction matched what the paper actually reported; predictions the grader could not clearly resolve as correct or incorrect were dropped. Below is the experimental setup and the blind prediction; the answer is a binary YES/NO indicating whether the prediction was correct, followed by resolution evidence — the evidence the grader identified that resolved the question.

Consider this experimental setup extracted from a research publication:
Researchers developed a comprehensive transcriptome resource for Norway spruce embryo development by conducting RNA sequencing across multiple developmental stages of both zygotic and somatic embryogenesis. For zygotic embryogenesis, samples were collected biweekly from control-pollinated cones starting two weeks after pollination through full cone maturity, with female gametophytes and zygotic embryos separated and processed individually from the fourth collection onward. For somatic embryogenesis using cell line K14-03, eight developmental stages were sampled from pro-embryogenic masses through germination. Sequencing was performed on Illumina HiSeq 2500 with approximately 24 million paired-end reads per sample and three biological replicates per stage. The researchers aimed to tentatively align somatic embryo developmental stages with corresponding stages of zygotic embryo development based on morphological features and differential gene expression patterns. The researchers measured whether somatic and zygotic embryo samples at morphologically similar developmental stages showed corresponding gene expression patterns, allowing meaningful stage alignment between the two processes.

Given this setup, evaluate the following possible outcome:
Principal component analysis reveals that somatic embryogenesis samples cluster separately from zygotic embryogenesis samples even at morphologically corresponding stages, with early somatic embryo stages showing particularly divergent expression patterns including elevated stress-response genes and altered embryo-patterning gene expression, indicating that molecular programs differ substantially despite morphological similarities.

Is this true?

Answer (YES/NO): NO